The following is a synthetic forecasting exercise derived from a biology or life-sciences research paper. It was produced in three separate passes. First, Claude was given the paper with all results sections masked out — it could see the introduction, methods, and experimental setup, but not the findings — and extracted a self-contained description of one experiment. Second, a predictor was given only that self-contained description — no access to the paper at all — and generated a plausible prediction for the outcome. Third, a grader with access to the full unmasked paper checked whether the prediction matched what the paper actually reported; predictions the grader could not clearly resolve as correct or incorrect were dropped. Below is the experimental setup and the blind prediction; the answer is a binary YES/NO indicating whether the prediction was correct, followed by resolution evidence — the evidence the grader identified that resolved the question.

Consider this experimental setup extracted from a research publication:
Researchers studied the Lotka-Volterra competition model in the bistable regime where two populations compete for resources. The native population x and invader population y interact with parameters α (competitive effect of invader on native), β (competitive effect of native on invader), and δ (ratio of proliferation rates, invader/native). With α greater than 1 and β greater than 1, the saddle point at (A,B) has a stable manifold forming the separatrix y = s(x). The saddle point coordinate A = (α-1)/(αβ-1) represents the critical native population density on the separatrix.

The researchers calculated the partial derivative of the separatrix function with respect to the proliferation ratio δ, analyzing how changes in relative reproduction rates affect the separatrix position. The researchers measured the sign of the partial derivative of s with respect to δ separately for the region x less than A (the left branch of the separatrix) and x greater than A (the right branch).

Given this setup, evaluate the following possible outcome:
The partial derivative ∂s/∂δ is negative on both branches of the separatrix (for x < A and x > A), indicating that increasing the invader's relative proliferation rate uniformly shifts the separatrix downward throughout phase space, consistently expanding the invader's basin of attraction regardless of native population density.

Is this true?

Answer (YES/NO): NO